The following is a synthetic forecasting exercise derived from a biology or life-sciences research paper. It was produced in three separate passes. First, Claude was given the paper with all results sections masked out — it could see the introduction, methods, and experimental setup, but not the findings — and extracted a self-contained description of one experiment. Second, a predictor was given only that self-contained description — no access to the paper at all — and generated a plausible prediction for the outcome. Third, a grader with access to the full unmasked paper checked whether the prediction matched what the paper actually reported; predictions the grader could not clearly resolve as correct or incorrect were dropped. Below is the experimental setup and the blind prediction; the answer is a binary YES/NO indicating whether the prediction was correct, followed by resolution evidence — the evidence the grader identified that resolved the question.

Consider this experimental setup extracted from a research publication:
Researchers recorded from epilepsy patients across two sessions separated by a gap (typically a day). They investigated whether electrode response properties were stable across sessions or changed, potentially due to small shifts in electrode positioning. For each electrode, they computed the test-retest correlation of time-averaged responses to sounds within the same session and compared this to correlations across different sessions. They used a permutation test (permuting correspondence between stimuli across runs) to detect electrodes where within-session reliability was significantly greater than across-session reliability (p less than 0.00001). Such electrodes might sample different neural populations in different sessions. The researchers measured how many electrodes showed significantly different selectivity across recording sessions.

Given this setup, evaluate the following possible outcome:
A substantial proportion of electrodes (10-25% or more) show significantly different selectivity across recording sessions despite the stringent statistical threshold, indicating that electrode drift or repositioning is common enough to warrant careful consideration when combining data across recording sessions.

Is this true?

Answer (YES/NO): NO